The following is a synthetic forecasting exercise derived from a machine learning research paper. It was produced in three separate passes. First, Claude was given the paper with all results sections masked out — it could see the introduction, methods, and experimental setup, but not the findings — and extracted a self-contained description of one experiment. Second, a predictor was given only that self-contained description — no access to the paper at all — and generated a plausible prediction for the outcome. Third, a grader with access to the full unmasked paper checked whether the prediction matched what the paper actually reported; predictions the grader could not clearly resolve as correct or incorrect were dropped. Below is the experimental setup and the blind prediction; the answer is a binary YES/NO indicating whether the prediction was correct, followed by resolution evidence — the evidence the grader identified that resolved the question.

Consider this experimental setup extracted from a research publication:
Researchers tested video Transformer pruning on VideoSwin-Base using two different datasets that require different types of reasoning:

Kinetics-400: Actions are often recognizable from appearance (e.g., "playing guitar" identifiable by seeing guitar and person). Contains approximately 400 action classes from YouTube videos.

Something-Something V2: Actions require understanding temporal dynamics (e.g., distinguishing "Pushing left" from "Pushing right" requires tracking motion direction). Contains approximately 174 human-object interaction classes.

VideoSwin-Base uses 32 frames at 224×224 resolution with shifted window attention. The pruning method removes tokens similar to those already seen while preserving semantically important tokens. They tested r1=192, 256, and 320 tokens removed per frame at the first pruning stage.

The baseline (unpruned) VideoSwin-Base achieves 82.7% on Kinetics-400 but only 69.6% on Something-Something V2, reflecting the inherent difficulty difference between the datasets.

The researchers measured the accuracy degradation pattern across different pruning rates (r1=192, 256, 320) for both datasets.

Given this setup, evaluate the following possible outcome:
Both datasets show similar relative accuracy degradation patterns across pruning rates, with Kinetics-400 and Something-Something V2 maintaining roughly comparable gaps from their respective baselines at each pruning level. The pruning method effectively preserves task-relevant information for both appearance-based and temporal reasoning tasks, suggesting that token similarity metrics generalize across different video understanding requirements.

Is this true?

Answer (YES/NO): YES